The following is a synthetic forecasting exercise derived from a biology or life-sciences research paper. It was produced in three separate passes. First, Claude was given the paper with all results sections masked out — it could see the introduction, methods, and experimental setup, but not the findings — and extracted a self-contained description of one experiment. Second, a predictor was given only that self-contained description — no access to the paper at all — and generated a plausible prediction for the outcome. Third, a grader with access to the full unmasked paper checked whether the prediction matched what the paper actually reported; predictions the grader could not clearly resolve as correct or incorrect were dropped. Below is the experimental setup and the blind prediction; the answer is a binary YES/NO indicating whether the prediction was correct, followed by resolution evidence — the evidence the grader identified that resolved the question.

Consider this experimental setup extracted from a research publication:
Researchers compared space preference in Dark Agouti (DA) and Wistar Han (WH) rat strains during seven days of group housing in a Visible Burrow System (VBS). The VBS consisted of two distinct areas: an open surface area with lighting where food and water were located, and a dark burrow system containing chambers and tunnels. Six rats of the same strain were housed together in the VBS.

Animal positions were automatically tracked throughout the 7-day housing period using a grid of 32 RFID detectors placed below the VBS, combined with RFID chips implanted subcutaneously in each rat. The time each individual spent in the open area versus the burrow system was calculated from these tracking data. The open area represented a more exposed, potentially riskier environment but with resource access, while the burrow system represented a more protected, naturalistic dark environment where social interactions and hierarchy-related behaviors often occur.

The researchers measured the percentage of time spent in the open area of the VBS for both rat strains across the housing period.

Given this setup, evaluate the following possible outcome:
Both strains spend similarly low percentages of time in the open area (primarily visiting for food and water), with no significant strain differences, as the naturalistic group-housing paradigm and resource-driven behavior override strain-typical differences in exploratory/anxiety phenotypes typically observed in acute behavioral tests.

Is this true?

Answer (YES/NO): NO